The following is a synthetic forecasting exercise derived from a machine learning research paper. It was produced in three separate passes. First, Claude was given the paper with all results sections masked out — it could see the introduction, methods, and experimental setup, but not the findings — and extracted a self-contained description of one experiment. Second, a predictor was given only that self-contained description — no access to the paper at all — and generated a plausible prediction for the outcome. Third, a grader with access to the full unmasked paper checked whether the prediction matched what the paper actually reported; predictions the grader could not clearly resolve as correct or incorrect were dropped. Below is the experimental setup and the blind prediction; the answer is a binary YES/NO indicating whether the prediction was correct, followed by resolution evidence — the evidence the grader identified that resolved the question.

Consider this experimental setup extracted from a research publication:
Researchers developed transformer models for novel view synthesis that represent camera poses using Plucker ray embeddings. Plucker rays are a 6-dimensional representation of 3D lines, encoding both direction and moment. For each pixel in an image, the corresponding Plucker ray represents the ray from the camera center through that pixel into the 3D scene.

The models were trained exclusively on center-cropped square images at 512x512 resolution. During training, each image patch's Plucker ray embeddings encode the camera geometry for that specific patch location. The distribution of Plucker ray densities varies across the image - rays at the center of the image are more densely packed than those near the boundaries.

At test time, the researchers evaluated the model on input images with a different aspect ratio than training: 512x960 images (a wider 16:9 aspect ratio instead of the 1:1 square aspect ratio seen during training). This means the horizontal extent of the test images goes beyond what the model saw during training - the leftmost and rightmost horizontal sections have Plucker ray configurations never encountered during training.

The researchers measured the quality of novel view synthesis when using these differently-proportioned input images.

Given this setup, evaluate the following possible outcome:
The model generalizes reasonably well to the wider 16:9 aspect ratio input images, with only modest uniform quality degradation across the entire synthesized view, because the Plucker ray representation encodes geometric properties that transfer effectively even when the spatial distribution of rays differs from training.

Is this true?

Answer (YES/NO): NO